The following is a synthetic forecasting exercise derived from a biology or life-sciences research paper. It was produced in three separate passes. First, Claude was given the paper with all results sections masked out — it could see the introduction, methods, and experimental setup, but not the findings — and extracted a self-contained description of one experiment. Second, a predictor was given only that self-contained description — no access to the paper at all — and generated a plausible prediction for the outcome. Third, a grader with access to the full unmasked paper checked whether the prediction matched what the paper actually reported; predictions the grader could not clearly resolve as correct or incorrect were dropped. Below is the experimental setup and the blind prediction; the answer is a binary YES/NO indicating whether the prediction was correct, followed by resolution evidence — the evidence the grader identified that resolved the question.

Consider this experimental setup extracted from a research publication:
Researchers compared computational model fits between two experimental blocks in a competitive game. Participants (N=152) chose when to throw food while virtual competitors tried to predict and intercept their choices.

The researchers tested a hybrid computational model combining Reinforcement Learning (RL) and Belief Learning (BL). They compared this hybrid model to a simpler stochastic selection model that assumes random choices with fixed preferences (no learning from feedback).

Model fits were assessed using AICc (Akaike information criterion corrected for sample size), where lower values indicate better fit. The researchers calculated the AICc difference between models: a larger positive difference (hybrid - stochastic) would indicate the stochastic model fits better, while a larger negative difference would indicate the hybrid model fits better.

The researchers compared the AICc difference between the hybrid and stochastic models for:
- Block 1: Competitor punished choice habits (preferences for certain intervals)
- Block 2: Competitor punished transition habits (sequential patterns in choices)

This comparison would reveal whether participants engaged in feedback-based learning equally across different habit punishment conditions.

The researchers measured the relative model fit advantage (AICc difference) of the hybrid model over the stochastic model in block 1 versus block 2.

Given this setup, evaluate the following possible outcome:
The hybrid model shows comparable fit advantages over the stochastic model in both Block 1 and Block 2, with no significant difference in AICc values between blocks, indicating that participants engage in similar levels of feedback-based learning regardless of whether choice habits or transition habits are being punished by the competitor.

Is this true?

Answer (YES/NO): NO